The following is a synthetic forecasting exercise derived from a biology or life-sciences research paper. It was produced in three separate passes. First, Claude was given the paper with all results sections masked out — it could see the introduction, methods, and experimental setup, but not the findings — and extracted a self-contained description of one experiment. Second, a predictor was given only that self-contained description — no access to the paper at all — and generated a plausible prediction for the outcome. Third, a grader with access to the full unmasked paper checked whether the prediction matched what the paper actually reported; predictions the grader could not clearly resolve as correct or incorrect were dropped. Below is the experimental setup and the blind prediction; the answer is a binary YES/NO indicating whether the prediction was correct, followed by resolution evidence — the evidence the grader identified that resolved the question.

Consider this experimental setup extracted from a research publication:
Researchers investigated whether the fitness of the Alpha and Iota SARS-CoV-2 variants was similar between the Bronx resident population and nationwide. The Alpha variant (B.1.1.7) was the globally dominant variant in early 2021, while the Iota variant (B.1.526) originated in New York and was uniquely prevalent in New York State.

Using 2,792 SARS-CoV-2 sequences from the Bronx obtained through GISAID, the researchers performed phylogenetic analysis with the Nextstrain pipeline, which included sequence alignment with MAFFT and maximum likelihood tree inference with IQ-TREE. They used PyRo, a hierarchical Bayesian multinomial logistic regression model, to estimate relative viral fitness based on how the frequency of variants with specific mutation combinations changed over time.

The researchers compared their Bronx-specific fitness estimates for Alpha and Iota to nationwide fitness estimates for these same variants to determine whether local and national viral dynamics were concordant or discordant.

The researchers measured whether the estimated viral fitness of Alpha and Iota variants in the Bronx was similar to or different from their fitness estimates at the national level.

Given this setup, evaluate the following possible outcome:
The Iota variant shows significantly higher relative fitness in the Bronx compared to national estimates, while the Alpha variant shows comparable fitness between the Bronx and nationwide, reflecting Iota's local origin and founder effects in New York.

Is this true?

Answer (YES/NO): NO